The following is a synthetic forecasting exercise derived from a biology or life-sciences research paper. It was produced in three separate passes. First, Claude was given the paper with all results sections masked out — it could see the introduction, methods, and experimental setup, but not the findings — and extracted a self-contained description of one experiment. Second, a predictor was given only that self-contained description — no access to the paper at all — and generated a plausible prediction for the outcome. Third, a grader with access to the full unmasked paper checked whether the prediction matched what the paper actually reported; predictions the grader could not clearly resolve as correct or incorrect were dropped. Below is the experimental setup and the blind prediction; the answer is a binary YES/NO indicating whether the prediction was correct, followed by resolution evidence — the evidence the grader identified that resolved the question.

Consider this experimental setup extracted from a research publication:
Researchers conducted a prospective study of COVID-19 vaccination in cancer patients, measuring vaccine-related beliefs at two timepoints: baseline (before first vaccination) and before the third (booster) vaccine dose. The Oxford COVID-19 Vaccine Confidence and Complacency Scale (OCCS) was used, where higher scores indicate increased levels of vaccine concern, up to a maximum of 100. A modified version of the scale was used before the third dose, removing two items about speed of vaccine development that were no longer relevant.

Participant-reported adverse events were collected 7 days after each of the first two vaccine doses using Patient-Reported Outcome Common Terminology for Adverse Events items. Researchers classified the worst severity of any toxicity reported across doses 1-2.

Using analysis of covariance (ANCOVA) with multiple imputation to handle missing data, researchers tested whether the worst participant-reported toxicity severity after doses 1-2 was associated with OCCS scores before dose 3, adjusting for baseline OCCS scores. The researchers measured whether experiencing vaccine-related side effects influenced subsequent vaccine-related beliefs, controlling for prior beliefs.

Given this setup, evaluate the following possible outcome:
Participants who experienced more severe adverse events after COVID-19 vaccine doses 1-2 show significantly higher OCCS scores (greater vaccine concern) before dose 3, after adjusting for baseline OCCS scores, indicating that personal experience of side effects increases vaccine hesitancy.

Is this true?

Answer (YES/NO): NO